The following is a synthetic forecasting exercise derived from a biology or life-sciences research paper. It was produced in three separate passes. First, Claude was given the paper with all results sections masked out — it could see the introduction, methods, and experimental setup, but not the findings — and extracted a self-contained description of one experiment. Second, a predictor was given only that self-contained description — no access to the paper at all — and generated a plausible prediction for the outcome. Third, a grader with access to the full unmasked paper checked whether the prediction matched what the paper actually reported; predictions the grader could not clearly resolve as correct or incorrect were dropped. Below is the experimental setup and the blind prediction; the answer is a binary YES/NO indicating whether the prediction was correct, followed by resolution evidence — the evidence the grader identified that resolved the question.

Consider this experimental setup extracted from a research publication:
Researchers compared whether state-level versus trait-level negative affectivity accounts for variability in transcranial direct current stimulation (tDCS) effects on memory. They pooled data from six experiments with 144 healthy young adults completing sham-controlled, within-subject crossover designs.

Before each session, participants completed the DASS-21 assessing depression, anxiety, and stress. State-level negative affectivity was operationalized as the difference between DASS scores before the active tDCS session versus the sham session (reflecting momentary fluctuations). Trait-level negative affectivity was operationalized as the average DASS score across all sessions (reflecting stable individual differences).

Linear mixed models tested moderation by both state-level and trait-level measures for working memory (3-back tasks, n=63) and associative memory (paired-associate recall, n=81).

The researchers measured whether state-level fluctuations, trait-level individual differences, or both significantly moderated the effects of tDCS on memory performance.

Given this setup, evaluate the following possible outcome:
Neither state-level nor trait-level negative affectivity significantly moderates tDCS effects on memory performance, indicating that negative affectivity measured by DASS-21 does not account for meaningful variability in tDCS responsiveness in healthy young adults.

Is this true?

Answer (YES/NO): NO